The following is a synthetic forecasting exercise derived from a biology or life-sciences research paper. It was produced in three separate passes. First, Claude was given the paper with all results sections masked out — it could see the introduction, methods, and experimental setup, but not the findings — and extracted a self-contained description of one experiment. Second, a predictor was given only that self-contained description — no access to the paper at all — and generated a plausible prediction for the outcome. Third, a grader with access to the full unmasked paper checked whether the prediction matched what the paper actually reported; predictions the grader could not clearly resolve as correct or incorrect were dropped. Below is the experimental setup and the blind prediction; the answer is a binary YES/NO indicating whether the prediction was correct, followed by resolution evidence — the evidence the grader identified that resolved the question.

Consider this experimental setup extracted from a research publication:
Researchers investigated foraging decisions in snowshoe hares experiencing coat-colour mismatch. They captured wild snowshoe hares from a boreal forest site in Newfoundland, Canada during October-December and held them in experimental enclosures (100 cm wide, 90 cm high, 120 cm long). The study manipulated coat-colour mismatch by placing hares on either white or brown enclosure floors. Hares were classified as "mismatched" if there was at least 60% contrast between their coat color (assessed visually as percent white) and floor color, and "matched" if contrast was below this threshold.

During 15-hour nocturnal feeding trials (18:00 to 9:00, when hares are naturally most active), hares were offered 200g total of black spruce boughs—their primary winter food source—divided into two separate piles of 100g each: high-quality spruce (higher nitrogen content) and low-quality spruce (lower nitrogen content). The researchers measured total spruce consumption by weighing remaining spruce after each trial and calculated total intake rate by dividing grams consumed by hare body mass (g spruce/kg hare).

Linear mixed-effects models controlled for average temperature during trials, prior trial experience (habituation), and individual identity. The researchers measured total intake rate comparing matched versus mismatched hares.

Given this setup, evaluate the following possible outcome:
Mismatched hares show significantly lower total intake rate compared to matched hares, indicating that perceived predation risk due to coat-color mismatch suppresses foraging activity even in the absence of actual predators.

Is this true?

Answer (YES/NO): NO